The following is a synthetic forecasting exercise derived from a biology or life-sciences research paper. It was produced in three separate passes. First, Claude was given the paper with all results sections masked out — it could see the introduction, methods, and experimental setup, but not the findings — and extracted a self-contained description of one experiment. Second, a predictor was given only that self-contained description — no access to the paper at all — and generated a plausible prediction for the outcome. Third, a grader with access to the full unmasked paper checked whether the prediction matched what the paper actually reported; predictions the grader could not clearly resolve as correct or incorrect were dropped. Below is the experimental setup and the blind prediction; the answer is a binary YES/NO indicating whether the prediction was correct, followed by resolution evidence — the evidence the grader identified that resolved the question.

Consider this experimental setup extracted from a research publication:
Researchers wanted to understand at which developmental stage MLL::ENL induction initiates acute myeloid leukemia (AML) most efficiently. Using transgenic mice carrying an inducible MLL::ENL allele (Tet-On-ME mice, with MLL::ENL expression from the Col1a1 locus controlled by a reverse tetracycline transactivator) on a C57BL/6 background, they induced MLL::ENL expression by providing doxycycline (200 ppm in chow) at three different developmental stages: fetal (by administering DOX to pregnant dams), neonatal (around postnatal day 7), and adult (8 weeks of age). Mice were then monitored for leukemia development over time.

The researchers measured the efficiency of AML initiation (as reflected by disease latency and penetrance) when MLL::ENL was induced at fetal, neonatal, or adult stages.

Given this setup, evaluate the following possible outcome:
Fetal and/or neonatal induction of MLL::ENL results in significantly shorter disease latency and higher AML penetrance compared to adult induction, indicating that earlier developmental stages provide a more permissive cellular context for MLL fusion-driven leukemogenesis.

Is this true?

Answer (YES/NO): NO